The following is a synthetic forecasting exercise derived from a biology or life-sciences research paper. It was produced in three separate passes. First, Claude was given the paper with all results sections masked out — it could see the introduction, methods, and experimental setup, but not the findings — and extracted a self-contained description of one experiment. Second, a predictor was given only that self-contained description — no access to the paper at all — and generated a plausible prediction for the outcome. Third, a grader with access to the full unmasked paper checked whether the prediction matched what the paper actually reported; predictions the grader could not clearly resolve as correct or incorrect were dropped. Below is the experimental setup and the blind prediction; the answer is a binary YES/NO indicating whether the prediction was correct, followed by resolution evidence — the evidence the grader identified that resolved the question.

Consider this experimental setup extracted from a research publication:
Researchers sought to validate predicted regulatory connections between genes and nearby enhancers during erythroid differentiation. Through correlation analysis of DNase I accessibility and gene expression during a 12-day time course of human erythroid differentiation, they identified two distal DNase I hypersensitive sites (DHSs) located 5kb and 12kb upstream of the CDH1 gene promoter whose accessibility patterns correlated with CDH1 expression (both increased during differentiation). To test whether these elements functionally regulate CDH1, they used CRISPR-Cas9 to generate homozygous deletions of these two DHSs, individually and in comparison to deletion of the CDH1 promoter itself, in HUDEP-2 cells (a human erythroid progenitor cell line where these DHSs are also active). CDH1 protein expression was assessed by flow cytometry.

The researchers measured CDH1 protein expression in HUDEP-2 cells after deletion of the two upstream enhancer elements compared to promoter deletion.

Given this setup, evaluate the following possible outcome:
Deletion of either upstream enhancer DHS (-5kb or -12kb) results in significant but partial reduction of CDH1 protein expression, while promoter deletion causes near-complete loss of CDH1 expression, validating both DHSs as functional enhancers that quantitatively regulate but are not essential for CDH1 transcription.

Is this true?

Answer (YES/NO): NO